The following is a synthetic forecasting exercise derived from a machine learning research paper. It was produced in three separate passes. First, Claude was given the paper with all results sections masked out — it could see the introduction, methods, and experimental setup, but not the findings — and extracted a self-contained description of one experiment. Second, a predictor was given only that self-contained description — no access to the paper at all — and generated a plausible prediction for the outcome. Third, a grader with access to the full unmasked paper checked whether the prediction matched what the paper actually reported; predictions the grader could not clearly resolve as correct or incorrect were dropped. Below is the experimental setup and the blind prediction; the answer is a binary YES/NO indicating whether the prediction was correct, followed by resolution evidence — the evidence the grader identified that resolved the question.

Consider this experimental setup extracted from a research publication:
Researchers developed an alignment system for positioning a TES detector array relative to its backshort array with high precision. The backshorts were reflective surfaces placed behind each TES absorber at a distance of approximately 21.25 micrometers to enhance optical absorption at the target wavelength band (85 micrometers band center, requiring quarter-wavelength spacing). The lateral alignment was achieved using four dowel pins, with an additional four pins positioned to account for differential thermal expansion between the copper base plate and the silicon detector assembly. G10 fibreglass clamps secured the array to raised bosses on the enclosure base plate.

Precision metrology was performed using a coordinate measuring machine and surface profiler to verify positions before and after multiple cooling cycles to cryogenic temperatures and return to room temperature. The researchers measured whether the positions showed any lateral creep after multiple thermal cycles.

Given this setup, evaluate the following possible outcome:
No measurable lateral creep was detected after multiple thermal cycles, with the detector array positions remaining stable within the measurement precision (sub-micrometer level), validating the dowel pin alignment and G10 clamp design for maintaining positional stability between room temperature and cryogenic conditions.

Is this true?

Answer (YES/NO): NO